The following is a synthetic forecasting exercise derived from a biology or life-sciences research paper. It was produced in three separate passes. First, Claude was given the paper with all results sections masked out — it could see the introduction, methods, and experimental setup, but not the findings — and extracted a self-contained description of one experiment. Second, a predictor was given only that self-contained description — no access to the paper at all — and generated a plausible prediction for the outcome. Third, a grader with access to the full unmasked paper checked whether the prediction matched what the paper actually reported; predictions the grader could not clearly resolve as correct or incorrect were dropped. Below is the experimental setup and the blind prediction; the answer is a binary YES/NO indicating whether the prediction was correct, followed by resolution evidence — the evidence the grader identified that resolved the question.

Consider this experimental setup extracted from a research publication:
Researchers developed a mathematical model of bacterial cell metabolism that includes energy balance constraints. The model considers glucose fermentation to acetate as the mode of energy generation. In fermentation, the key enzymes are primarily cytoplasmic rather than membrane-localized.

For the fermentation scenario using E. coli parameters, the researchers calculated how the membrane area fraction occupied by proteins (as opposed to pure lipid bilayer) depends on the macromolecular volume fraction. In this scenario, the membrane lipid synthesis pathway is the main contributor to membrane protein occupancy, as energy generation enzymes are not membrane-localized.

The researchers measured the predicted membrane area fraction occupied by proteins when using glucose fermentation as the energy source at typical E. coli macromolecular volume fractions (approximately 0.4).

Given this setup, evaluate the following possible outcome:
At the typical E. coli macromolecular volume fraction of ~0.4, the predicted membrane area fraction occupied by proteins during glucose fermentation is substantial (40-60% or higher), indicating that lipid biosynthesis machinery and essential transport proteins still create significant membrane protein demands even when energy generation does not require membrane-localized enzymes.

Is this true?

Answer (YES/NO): NO